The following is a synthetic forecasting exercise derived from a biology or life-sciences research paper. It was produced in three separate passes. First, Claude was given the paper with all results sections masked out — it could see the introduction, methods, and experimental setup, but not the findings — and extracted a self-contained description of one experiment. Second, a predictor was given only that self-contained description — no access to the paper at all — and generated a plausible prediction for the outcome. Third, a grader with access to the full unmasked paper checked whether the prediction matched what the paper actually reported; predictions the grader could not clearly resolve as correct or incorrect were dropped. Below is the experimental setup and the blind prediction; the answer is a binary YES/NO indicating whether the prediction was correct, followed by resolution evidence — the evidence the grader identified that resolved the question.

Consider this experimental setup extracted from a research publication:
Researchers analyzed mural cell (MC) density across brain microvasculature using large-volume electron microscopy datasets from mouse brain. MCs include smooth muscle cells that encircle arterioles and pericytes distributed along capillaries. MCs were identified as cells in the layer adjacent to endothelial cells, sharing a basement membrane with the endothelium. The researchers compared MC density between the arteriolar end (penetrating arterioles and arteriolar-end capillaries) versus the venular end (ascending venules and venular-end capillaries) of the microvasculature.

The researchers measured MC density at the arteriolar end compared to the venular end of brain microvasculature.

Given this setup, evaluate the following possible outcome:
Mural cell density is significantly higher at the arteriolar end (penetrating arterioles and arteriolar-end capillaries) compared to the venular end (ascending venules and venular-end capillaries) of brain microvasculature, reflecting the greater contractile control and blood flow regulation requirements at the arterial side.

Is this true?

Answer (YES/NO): YES